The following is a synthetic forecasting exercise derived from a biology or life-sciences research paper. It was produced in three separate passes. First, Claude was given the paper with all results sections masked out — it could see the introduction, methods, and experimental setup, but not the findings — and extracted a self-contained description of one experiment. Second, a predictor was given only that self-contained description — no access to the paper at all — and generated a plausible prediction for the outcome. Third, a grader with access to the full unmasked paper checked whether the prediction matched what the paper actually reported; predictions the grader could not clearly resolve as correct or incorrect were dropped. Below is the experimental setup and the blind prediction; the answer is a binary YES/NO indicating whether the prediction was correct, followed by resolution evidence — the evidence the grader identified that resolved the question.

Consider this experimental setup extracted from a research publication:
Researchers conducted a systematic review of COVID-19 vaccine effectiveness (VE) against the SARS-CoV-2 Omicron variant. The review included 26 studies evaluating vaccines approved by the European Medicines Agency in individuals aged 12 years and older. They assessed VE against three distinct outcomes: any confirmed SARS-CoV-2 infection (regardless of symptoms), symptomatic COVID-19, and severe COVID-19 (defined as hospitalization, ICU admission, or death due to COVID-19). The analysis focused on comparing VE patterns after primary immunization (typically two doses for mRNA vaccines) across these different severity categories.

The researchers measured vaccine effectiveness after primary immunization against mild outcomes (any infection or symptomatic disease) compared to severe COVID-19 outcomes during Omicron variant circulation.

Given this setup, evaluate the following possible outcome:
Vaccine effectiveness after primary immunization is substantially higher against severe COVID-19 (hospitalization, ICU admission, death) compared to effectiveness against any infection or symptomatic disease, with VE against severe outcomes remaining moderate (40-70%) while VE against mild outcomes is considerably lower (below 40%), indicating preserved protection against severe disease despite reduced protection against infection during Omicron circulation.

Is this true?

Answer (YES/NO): NO